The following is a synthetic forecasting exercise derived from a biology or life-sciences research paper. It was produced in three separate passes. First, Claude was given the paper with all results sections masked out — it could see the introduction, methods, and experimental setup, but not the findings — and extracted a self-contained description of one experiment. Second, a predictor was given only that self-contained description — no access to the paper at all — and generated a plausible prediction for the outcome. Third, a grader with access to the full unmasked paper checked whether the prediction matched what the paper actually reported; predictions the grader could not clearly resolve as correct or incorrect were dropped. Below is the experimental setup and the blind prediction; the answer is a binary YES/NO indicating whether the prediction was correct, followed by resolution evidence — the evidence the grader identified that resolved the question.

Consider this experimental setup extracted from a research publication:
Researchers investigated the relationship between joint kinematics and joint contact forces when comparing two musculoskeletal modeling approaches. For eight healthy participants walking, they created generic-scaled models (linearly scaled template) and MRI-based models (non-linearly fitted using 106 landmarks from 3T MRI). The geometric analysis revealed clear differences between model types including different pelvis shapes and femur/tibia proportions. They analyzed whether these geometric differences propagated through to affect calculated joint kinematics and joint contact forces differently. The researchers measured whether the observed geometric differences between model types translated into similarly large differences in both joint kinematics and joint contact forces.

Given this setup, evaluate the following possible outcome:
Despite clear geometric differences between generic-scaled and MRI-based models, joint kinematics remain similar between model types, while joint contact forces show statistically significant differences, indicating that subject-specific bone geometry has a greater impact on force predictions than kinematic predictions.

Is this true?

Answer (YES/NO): YES